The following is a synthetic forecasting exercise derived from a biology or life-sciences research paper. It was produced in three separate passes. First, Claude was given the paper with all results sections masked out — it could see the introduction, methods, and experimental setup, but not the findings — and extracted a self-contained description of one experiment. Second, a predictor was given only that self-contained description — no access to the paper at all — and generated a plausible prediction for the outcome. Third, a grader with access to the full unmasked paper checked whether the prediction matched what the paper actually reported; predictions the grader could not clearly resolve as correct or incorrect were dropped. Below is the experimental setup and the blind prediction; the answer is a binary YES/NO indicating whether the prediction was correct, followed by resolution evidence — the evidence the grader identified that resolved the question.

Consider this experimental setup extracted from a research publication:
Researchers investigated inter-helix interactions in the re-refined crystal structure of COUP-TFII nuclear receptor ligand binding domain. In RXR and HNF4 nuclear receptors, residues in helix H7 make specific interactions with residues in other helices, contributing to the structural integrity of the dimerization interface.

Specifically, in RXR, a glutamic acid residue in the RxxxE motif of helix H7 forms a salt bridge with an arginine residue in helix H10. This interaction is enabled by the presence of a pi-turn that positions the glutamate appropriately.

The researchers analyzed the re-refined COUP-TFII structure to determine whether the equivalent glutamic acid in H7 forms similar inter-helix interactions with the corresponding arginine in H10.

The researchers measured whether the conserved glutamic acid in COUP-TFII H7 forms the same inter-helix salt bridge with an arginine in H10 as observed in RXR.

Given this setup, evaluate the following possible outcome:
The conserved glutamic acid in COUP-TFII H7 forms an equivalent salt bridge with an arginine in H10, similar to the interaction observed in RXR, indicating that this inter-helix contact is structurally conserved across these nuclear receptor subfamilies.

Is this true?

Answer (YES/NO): NO